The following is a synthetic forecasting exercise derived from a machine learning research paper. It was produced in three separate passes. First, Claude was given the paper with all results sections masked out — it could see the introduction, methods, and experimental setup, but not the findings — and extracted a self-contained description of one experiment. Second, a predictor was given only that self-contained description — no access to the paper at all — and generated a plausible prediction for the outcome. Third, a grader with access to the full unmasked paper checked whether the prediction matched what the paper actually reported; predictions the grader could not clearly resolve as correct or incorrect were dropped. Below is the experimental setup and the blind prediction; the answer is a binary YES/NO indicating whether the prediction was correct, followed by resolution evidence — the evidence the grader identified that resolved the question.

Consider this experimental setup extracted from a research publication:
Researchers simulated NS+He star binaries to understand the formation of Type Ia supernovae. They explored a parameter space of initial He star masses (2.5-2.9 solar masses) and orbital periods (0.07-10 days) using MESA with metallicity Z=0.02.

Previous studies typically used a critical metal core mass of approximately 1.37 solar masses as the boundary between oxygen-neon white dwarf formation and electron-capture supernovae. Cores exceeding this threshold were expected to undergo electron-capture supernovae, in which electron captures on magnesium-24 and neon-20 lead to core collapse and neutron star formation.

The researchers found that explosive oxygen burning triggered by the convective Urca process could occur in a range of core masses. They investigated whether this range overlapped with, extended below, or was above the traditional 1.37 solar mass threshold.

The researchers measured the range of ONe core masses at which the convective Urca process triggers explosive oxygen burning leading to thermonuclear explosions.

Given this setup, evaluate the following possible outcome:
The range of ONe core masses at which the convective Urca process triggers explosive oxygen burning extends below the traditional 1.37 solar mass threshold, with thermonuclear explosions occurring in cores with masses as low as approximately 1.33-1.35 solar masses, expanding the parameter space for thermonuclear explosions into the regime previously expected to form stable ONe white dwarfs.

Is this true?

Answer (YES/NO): YES